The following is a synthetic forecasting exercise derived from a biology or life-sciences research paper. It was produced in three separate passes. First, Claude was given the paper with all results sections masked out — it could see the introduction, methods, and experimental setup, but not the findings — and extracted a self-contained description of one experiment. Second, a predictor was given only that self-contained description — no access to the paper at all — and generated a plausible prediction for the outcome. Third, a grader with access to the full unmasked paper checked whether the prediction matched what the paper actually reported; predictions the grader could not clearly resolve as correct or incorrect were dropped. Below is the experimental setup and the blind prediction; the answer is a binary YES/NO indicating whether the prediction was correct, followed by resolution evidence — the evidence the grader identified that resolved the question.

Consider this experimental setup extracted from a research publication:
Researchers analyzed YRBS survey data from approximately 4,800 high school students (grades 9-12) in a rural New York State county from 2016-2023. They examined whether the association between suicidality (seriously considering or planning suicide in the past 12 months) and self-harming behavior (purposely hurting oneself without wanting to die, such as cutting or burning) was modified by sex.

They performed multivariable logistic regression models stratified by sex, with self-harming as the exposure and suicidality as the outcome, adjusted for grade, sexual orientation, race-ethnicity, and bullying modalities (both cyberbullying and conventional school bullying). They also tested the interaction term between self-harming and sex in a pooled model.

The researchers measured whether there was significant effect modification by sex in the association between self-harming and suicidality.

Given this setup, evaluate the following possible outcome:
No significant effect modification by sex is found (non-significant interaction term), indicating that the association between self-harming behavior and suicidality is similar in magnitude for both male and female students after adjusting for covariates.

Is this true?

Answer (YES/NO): YES